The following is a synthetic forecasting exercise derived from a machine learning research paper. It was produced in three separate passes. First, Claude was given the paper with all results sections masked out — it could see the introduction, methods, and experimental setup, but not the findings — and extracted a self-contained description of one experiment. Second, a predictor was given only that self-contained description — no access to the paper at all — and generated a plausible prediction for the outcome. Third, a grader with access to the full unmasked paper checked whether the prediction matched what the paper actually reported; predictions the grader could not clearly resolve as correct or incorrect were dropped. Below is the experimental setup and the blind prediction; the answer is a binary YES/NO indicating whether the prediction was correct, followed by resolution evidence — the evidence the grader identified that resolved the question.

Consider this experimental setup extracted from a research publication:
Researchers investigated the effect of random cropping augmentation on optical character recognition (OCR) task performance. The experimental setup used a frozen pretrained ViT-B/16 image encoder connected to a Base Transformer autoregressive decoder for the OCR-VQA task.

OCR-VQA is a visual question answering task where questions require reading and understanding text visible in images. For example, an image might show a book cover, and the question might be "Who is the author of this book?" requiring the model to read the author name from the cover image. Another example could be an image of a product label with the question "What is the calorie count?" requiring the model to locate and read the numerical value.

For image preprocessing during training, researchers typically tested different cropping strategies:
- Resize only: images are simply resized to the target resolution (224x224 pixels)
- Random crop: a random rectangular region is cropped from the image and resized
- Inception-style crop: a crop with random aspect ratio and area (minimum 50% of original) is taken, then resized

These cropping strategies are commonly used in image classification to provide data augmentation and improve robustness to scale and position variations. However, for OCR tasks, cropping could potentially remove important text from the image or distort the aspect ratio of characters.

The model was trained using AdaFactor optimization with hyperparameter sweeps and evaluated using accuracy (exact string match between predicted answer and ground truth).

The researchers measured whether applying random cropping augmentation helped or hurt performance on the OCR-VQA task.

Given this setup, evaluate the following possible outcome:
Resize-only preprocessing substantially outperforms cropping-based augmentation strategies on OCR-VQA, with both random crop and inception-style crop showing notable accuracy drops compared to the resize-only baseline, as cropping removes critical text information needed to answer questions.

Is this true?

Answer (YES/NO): YES